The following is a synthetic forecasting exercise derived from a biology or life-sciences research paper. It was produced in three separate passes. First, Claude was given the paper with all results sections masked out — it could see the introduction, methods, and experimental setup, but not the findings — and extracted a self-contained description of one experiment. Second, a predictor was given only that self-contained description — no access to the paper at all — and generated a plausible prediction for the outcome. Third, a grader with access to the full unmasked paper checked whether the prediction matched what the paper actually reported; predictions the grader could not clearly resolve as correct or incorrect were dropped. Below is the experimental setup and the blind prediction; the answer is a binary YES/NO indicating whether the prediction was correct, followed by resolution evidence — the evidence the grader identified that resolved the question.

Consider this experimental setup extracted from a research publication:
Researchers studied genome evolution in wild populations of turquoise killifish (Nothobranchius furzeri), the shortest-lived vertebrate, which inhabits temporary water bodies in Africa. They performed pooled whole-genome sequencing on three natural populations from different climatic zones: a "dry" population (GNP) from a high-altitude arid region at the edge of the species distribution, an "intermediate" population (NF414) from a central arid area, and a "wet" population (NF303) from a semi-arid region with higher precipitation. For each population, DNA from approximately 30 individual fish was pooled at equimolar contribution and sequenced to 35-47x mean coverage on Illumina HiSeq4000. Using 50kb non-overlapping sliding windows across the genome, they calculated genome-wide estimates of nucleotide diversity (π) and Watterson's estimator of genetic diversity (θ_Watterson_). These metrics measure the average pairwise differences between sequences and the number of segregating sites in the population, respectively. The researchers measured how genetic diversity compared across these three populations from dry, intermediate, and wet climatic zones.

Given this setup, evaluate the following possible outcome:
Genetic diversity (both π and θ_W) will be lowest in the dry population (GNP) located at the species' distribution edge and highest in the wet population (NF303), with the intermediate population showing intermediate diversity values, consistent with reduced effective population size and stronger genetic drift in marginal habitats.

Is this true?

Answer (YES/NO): YES